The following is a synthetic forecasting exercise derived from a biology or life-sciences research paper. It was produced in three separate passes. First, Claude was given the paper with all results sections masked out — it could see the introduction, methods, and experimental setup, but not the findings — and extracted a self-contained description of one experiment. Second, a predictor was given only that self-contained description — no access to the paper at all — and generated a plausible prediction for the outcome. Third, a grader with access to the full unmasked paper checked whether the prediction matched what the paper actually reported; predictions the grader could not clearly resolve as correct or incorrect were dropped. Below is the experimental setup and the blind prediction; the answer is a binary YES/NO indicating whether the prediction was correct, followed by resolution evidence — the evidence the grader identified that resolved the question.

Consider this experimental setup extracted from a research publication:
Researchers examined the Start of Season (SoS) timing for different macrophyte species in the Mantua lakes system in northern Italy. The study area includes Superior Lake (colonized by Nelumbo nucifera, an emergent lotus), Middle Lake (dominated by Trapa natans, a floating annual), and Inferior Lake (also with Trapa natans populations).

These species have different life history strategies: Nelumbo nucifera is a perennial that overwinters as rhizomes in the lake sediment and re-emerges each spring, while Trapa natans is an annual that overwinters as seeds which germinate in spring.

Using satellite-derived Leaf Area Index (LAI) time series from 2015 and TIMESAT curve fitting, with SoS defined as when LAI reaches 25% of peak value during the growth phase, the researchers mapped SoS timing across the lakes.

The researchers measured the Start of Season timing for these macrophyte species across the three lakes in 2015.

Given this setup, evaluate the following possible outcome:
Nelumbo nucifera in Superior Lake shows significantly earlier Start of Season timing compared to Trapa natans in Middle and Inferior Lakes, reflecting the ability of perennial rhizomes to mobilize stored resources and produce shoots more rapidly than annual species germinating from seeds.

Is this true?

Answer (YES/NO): NO